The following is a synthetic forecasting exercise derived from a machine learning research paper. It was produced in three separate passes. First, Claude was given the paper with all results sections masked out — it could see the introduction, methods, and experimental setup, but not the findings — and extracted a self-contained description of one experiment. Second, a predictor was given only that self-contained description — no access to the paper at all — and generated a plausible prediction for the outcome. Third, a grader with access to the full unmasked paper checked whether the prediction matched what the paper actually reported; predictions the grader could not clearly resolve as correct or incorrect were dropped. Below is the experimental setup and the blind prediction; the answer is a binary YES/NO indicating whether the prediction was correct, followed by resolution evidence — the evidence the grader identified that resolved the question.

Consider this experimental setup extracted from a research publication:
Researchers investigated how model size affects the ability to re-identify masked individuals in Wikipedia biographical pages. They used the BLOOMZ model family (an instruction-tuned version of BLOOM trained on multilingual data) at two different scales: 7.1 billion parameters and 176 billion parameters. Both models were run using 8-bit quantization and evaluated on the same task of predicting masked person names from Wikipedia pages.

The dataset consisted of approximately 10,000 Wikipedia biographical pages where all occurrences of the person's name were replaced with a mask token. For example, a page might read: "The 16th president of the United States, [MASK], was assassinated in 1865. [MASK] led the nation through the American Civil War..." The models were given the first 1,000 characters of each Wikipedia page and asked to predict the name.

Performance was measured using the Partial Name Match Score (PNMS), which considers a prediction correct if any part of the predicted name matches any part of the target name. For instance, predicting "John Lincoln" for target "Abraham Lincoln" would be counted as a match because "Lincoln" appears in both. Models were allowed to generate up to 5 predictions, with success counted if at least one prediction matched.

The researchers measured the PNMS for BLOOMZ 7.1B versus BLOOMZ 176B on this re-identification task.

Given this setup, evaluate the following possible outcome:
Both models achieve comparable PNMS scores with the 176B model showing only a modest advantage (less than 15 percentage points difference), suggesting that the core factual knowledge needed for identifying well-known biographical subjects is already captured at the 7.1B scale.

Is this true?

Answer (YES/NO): NO